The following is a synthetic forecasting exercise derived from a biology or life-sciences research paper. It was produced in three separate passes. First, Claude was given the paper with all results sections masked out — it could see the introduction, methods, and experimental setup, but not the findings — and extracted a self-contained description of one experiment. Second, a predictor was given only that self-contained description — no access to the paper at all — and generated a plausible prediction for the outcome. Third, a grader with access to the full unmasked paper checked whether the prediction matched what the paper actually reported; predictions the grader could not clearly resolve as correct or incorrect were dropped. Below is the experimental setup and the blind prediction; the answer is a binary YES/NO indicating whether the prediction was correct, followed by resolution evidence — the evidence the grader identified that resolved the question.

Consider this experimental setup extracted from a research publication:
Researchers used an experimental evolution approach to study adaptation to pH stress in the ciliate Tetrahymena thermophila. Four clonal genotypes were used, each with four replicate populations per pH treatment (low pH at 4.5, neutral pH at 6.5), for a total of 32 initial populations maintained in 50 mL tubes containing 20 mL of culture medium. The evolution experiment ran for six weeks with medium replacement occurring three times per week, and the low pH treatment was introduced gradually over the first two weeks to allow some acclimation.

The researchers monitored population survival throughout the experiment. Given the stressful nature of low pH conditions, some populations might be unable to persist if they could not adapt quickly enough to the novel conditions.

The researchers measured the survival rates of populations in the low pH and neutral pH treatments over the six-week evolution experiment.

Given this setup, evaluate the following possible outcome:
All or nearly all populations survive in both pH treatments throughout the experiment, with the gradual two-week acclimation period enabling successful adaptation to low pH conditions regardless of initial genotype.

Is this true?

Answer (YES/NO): NO